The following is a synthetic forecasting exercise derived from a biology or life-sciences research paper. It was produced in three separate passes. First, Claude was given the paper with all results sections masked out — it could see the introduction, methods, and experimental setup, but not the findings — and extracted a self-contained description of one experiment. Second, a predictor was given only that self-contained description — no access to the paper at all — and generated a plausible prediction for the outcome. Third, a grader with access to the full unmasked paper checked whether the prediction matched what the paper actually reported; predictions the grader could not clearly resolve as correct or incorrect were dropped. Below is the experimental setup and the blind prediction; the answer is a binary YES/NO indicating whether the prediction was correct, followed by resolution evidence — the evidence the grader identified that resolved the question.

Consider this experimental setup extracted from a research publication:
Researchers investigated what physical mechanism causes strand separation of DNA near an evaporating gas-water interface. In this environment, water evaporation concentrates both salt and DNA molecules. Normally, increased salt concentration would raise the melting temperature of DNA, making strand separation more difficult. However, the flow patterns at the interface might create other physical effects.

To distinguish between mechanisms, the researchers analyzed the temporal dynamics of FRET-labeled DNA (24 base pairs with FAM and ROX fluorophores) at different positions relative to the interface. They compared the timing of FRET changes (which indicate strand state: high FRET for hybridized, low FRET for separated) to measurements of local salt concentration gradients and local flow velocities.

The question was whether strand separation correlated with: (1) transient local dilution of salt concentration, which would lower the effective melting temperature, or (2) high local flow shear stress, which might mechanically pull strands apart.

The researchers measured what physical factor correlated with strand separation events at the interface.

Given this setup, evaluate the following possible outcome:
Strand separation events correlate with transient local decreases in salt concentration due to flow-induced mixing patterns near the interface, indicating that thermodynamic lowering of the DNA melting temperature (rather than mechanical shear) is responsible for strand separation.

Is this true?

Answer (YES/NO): YES